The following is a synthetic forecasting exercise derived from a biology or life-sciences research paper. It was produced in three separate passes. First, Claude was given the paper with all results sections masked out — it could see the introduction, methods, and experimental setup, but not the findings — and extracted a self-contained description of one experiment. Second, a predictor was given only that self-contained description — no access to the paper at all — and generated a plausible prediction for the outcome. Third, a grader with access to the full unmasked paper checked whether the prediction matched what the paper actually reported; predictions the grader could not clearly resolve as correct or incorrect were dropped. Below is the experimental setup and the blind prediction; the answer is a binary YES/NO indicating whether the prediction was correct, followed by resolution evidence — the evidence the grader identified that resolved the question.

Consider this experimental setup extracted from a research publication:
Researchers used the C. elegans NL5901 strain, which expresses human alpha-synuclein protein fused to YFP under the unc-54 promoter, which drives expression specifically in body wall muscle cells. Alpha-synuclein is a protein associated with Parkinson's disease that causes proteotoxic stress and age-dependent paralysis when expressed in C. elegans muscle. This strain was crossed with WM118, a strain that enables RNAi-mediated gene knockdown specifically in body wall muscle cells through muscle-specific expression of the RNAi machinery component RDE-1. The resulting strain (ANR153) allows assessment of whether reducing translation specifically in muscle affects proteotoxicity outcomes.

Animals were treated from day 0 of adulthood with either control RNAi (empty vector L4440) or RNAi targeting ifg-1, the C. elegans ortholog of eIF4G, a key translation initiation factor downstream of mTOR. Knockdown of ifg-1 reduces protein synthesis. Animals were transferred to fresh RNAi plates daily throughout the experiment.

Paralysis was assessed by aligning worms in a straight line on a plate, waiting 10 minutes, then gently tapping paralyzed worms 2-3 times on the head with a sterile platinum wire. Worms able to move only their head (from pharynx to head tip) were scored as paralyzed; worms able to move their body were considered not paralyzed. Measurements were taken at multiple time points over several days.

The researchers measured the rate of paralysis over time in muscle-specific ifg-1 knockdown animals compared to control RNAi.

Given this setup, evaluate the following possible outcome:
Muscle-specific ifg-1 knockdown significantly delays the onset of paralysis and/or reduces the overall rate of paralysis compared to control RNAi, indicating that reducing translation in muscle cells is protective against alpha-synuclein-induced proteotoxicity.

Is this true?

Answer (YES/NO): YES